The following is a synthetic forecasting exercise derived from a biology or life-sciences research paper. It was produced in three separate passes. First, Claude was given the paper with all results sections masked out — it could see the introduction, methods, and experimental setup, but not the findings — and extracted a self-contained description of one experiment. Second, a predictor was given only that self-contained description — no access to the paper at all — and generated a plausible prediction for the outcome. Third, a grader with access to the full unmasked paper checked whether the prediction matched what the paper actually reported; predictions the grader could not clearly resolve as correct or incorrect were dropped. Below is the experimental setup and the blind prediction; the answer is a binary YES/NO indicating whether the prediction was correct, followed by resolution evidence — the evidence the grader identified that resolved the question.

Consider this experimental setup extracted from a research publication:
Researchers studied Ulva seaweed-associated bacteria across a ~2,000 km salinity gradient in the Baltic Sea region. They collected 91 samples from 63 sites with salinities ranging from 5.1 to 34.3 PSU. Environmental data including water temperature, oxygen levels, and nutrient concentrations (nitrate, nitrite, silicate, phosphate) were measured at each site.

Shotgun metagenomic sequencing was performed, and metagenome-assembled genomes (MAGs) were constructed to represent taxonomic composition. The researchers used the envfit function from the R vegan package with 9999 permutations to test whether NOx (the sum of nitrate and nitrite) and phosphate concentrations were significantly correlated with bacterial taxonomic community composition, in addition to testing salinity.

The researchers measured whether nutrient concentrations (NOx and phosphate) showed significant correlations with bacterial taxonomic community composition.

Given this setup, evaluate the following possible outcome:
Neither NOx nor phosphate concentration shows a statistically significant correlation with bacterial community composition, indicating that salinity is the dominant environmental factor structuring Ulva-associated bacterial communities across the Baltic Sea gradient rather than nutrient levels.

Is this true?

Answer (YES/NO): NO